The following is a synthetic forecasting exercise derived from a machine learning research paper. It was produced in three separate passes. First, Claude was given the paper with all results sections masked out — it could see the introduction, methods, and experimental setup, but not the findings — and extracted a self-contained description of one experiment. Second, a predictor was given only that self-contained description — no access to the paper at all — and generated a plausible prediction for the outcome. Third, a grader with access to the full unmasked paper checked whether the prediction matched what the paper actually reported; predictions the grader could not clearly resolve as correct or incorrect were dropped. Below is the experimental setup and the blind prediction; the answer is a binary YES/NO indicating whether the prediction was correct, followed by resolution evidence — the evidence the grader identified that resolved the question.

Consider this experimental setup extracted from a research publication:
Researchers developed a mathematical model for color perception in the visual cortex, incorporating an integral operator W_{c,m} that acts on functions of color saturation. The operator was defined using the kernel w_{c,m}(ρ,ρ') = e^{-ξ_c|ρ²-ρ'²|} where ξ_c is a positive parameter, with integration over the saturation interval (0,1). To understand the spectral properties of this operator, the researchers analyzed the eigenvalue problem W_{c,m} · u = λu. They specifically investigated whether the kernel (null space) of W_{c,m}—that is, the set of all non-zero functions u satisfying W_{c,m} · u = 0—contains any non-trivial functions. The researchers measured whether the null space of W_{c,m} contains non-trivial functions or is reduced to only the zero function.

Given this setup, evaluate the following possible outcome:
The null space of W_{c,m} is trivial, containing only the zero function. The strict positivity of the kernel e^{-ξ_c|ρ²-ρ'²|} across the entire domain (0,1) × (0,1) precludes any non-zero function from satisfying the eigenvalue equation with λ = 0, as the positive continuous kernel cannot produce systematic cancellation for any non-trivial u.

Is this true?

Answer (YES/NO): YES